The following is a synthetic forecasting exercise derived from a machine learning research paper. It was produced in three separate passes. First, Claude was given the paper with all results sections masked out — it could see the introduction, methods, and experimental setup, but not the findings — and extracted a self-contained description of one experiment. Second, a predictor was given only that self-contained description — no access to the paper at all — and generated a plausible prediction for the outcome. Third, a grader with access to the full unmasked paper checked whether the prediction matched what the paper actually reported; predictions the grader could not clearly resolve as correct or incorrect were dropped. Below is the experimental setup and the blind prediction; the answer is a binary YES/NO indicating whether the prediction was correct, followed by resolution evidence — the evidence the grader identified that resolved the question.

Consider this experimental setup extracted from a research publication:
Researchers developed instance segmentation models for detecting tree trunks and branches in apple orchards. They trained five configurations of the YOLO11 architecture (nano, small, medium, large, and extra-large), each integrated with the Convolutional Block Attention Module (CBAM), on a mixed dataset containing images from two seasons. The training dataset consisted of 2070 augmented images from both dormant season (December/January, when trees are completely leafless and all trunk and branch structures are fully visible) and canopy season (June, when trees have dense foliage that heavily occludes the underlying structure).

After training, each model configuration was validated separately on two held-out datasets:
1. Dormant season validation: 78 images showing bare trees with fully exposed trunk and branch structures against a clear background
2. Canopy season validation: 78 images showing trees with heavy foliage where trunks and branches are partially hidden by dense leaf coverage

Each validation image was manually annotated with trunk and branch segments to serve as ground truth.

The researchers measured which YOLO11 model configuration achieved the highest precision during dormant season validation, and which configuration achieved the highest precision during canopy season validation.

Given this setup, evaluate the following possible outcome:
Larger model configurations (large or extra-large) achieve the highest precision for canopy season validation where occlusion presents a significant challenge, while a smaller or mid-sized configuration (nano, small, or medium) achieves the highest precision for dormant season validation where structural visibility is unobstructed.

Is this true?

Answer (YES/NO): NO